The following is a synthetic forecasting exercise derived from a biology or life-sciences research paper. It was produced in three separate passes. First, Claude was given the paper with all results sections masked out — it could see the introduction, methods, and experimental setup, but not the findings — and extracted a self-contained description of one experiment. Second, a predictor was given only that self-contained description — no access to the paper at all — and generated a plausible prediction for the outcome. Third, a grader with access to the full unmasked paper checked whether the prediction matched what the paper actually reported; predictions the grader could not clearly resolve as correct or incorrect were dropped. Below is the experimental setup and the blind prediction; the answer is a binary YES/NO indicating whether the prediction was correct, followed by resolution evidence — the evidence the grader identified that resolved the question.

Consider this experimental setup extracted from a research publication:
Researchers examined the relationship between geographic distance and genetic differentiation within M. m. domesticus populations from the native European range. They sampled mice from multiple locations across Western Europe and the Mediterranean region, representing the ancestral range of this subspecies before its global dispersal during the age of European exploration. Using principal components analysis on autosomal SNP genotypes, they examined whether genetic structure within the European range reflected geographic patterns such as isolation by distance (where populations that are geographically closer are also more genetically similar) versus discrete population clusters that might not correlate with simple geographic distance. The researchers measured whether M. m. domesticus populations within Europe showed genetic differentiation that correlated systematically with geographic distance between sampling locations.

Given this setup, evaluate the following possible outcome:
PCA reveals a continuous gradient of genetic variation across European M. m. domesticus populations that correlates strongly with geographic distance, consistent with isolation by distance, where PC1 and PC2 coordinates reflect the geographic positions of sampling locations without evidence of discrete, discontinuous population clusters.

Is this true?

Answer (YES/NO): NO